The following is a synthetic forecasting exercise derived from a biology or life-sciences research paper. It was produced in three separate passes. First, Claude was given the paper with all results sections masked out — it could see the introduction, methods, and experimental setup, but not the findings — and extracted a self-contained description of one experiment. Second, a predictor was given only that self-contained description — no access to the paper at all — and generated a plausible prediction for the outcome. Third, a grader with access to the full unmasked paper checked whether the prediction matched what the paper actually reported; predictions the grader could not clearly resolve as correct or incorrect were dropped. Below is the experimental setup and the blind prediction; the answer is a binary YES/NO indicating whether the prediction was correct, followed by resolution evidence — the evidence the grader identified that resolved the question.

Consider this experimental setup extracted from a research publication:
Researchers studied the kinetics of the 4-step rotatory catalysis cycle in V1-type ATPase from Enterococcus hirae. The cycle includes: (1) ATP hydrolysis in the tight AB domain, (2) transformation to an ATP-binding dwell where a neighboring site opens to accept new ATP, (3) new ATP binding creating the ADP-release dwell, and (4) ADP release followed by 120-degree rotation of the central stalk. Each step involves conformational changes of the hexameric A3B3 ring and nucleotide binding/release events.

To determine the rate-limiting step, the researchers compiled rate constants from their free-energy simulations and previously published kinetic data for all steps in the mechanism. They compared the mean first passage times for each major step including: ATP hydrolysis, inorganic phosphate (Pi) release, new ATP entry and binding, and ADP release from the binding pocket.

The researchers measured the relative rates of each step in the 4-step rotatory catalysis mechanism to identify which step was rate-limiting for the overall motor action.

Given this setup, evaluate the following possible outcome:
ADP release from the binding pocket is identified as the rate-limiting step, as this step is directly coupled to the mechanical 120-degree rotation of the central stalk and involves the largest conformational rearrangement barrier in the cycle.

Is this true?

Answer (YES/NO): YES